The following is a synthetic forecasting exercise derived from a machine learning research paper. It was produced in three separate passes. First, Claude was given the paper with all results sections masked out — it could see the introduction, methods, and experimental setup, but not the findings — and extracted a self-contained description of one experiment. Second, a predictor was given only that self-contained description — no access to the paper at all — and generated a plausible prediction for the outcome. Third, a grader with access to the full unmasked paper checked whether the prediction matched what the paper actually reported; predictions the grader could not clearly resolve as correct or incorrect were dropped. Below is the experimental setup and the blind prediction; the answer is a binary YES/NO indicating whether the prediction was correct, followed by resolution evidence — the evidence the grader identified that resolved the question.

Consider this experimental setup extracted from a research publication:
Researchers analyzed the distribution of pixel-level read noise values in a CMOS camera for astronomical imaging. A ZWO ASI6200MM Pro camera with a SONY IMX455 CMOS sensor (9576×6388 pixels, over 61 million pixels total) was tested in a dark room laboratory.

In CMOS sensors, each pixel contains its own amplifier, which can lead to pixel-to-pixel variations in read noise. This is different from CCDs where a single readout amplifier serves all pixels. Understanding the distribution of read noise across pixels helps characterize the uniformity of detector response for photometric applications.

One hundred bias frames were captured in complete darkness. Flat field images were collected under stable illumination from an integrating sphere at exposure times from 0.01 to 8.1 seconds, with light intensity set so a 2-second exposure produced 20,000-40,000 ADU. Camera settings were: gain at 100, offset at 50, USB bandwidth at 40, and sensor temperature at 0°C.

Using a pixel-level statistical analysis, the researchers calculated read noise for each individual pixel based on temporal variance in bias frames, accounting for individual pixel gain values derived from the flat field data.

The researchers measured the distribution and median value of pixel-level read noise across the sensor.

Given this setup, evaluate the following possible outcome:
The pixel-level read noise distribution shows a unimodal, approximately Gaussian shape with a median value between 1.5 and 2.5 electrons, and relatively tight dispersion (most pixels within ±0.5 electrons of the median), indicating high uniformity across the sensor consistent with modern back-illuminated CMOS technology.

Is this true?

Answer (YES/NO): NO